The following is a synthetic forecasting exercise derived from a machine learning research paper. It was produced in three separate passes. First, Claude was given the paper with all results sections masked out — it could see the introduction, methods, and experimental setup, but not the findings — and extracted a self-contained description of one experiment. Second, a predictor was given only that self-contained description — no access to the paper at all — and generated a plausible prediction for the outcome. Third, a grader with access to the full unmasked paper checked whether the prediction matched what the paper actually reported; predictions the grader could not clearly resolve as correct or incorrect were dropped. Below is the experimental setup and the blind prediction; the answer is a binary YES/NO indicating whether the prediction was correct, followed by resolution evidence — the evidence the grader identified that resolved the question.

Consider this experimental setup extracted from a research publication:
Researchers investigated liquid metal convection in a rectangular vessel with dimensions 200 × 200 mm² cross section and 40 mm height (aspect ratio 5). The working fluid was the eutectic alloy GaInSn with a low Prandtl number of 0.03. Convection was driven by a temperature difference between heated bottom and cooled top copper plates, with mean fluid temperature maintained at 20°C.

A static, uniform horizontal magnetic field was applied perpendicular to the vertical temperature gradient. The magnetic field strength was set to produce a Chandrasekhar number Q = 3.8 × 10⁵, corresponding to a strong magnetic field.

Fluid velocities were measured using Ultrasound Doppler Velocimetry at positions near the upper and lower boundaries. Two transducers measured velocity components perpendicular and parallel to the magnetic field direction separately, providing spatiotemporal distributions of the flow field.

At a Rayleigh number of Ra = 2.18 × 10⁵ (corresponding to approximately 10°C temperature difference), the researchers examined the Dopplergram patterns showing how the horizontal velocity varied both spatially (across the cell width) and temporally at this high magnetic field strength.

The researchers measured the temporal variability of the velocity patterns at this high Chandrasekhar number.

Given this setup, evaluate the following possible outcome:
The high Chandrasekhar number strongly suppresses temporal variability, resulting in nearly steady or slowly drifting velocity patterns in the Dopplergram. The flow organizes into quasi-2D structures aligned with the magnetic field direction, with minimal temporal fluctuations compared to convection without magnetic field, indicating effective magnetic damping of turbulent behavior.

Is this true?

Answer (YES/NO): YES